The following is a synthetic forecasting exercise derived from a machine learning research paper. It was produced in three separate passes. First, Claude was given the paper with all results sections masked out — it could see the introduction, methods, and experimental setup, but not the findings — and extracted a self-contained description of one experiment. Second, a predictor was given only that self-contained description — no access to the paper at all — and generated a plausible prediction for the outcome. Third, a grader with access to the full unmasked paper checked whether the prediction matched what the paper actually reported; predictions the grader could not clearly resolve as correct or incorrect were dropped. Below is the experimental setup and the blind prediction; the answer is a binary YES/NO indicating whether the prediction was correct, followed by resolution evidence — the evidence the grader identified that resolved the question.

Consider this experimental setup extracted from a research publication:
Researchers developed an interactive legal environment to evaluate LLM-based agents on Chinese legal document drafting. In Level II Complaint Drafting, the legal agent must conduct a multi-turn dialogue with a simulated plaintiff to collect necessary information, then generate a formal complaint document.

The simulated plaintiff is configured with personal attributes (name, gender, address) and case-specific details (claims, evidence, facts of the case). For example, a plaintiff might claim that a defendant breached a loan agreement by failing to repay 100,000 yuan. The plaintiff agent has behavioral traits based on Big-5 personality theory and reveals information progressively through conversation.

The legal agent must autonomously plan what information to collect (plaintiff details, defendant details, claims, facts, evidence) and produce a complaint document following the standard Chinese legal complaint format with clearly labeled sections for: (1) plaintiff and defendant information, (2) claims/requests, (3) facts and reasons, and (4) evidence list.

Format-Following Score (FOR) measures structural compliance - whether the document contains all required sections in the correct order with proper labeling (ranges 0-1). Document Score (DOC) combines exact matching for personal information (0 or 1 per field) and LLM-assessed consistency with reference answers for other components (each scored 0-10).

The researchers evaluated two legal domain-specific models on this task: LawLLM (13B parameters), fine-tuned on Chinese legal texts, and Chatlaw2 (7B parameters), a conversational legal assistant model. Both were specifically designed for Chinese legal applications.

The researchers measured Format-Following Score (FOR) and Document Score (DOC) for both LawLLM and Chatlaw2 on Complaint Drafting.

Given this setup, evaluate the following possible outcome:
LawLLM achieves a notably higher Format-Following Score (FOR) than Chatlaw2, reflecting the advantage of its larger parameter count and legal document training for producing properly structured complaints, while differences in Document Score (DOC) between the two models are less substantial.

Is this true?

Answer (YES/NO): NO